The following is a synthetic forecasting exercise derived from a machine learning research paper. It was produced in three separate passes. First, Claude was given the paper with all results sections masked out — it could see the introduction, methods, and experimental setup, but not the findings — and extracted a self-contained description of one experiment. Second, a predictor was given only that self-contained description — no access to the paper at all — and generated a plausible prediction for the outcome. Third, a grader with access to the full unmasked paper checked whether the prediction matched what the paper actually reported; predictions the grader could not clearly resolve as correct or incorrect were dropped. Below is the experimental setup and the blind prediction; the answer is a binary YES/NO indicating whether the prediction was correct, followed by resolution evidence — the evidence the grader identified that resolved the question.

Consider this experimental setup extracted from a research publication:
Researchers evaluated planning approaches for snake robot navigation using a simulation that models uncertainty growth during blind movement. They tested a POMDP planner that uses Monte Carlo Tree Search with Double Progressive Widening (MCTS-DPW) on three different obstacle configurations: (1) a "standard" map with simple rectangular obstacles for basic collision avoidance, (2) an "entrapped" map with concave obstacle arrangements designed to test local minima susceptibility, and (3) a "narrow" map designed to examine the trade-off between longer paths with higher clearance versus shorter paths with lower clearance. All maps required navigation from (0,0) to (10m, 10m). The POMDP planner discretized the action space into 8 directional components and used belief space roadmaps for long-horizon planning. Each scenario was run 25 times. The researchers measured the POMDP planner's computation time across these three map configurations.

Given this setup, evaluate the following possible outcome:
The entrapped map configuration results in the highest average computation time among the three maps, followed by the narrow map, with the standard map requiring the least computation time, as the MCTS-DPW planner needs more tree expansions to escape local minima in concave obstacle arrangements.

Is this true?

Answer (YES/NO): NO